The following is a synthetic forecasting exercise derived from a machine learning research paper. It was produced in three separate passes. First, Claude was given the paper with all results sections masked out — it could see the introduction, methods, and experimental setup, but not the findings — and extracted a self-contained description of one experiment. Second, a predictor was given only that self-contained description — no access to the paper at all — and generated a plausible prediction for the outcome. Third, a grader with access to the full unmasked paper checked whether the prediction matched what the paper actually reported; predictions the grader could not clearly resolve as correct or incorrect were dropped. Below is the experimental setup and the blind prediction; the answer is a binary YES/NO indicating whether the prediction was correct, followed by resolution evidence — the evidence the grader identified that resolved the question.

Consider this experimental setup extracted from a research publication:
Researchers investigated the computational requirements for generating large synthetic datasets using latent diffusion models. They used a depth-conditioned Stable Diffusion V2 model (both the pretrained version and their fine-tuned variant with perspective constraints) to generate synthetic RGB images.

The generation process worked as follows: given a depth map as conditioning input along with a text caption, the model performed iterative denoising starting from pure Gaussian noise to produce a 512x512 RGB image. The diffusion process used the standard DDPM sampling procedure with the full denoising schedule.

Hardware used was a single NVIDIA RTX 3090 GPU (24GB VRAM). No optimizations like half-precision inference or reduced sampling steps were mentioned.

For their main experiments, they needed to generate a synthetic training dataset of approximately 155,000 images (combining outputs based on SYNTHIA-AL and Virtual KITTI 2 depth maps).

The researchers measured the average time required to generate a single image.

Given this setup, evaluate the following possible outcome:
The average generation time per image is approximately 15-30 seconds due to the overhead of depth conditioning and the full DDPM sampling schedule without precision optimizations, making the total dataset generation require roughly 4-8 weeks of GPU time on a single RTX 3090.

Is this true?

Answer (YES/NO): NO